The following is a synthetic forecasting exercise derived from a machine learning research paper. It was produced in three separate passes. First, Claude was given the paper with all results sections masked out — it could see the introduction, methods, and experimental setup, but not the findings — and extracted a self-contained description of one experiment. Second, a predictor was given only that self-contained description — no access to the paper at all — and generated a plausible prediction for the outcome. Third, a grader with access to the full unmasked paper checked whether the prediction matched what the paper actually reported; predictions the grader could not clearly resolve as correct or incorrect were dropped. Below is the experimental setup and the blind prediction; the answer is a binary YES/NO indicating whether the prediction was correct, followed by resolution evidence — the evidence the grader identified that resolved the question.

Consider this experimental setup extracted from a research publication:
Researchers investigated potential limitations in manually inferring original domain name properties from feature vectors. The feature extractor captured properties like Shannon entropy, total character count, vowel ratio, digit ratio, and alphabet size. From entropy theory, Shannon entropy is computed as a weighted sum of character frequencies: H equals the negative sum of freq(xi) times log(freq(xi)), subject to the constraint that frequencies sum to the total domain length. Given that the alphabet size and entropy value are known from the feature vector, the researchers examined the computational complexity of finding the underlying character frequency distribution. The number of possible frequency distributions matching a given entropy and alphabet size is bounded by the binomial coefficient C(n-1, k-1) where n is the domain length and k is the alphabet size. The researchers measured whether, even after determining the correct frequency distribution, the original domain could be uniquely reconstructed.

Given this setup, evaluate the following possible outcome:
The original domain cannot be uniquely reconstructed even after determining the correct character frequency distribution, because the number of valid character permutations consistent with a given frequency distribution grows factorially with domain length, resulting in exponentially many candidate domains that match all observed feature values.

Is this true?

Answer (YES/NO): NO